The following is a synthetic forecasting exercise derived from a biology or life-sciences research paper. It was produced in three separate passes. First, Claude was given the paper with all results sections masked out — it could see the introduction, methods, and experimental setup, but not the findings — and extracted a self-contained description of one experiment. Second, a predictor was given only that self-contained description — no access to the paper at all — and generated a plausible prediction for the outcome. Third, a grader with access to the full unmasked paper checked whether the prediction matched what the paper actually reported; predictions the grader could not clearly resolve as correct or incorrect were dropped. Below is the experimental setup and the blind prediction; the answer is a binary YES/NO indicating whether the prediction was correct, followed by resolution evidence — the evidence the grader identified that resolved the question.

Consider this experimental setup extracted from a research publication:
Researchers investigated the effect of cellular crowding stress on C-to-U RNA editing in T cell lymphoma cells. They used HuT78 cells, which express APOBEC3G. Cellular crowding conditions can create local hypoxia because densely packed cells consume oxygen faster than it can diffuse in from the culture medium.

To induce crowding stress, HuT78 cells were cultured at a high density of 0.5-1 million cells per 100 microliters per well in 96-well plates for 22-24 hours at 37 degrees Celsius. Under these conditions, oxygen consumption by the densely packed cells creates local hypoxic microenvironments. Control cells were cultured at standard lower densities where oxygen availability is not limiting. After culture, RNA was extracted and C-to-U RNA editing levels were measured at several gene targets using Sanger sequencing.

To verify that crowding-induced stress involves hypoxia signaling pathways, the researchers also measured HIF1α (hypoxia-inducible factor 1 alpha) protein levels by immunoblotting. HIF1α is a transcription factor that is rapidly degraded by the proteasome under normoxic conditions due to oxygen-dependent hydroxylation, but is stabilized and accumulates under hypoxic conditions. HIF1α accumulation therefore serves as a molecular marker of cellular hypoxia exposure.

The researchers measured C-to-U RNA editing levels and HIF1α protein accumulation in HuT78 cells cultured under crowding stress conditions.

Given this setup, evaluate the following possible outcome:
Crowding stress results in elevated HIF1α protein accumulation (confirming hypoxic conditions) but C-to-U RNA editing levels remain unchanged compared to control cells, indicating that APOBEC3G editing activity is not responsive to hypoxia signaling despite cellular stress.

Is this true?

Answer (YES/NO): NO